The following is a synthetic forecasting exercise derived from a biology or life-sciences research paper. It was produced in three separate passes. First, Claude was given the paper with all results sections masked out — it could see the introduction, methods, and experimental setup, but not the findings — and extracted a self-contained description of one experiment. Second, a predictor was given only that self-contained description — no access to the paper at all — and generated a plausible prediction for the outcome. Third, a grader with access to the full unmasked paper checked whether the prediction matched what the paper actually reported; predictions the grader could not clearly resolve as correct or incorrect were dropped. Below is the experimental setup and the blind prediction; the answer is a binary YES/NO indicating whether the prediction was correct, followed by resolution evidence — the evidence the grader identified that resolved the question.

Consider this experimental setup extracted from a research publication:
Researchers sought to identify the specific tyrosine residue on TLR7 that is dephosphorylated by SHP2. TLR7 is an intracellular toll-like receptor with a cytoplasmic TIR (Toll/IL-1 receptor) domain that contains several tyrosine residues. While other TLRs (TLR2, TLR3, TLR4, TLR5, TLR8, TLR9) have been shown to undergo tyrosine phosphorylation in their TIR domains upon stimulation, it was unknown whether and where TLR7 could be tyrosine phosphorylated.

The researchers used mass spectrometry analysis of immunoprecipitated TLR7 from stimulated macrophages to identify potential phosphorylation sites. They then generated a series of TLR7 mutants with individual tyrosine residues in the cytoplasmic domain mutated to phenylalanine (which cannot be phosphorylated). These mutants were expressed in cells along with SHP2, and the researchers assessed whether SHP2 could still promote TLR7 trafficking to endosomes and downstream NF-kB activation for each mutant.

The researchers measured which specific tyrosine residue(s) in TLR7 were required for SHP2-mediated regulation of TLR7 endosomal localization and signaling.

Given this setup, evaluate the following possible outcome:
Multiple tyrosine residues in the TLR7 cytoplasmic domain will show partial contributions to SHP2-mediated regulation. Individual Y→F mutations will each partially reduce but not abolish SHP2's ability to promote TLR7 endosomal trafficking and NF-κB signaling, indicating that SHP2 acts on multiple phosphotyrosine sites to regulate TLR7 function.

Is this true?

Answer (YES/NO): NO